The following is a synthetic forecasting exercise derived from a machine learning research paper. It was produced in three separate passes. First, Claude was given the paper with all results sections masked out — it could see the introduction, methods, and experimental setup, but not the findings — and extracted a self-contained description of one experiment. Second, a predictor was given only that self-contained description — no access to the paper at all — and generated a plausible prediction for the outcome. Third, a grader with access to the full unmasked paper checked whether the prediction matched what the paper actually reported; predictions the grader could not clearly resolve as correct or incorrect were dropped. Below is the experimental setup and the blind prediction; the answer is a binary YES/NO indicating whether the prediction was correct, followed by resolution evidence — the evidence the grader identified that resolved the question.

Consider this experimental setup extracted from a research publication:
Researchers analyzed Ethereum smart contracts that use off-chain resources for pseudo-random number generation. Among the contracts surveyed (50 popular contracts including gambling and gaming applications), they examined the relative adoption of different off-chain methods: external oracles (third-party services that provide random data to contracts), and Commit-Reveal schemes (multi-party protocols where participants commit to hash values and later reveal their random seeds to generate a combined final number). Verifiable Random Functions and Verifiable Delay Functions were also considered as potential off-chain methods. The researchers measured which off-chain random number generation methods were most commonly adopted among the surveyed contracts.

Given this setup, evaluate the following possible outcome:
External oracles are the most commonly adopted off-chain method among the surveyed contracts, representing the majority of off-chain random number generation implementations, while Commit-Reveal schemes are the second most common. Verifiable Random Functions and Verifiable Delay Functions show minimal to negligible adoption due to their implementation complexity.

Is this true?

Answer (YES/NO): NO